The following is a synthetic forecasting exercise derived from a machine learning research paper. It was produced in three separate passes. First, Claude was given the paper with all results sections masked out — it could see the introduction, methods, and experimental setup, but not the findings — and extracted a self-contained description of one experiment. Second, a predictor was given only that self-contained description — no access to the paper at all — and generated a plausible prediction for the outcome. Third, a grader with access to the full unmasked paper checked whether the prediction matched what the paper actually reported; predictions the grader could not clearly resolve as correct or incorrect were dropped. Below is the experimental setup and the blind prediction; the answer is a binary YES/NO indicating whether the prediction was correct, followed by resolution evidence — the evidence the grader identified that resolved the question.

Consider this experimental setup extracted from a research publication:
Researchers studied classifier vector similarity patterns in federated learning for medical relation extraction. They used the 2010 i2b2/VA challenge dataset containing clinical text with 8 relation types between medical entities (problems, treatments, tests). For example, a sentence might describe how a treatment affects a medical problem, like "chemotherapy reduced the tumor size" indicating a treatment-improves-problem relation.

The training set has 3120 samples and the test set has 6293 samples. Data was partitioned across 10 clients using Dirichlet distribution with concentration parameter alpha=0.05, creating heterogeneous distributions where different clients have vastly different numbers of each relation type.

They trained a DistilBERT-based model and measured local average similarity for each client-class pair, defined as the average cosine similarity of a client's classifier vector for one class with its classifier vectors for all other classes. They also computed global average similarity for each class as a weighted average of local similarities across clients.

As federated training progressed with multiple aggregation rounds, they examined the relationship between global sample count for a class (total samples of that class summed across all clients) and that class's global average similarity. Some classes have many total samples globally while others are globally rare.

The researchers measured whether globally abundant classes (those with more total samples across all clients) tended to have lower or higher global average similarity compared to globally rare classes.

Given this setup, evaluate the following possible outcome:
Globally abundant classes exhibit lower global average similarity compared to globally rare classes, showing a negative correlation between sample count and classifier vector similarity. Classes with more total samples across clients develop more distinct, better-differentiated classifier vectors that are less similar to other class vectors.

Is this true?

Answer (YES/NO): YES